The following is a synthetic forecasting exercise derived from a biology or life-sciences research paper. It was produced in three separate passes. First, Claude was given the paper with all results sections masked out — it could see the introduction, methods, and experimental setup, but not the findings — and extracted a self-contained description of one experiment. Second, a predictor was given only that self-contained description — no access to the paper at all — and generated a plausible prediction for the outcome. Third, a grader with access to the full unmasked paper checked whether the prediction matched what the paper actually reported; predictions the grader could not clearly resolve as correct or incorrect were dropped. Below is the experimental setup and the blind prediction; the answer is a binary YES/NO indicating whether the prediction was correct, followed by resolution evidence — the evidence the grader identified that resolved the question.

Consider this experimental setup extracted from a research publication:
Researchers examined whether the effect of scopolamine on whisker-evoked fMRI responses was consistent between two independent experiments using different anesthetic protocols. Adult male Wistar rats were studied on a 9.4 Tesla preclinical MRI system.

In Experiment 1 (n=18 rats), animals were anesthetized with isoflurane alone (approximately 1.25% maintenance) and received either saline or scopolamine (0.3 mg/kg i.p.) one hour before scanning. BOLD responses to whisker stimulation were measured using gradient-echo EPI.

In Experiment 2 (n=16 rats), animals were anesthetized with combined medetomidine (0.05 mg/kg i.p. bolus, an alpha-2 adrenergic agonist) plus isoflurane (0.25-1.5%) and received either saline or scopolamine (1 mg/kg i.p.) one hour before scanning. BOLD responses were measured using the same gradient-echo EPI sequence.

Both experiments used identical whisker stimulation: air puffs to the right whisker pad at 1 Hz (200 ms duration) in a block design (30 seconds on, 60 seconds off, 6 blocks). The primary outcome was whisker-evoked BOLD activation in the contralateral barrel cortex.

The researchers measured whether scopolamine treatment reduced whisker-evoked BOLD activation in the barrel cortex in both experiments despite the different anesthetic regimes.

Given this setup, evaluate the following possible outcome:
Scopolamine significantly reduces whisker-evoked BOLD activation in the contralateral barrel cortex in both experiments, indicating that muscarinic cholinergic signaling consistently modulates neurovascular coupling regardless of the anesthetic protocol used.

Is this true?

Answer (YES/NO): YES